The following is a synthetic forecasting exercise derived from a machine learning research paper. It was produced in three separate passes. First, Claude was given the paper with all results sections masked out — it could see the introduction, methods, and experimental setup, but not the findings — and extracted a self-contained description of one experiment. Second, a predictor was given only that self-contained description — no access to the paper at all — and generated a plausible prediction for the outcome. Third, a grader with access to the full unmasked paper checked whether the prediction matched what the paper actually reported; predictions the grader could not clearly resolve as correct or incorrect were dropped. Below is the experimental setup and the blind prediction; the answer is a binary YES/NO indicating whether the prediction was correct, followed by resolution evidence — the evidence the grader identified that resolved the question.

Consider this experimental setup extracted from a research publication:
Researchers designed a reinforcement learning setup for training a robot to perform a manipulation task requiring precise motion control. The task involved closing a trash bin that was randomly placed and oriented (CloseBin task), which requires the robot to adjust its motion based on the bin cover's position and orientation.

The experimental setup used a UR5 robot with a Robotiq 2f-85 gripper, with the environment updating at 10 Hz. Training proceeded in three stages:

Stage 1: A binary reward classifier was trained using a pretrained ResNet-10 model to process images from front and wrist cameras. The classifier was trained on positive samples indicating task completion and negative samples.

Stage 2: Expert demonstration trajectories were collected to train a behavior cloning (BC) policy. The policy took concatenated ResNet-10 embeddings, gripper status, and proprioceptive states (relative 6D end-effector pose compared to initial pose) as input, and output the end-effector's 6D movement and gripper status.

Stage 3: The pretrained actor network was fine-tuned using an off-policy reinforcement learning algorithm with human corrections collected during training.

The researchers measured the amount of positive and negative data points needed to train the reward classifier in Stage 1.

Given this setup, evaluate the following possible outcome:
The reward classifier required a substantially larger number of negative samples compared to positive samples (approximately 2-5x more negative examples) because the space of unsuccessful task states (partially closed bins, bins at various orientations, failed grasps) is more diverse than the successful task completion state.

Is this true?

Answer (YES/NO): YES